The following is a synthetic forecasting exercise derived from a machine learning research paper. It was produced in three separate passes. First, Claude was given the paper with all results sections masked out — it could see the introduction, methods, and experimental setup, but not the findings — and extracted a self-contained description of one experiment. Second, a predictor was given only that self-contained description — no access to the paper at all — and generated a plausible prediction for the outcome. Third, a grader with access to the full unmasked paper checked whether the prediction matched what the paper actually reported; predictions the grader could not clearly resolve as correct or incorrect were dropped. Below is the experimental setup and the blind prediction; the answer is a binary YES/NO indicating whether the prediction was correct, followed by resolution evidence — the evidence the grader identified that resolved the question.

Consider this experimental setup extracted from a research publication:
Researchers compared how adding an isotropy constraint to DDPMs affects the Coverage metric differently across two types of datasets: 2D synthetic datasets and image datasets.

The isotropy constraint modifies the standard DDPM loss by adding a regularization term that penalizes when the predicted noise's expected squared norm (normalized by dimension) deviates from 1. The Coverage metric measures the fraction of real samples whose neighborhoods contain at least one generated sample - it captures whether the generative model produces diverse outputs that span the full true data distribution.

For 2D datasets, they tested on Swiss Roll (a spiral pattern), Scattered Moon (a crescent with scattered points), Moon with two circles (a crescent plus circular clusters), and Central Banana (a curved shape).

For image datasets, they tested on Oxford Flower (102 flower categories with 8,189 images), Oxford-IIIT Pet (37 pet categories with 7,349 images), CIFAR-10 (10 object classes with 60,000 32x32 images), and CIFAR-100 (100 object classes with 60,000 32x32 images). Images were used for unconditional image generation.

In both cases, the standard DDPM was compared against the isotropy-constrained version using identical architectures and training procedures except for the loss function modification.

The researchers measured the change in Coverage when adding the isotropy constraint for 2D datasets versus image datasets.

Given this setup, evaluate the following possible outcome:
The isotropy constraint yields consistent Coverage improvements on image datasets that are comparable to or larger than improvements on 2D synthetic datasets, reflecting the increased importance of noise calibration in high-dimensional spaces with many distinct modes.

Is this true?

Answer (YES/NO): NO